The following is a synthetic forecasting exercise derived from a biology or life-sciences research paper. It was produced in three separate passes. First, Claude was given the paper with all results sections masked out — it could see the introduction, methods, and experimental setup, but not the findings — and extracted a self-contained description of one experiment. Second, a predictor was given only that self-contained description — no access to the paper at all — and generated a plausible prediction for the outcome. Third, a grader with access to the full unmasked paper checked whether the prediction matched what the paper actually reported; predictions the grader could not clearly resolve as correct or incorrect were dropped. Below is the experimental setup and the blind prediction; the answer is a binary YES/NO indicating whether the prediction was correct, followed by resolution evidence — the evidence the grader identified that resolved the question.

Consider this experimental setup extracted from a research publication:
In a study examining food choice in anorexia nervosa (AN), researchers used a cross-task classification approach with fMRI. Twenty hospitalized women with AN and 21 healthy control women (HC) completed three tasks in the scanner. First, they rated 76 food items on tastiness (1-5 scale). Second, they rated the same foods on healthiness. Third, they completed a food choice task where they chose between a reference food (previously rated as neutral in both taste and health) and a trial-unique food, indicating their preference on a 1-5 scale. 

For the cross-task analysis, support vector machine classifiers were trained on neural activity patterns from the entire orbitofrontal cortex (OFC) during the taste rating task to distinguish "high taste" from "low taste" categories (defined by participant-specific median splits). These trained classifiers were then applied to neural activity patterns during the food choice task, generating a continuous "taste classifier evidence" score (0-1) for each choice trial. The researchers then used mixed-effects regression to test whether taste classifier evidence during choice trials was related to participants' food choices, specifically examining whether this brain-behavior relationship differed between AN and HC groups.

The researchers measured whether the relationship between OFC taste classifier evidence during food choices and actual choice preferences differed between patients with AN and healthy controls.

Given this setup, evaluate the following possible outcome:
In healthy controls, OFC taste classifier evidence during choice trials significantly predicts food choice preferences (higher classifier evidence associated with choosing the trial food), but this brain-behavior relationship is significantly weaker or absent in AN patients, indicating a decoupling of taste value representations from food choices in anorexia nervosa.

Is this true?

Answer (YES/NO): NO